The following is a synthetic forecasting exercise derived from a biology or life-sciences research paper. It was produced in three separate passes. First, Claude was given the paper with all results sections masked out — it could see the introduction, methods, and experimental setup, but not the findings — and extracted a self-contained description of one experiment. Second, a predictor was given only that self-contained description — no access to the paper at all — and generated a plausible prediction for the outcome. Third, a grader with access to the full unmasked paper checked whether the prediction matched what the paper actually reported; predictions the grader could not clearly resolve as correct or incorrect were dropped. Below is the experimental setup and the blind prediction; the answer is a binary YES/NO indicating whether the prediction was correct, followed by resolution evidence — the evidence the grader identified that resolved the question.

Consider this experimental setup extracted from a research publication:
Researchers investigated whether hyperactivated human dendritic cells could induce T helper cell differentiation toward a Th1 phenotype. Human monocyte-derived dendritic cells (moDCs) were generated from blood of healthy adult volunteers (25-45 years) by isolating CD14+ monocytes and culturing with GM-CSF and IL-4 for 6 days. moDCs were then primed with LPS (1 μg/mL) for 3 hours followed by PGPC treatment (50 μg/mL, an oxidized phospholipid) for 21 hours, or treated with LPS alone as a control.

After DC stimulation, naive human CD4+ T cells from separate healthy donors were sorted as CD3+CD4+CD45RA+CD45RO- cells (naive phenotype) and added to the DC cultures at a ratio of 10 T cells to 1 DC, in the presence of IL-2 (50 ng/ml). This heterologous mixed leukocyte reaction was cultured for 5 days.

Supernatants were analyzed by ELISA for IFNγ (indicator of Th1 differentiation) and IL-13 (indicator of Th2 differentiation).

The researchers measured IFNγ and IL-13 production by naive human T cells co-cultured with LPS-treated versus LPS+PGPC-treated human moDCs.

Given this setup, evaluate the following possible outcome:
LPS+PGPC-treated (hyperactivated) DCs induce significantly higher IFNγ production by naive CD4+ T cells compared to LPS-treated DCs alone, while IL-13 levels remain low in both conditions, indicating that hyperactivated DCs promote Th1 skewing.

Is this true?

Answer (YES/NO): NO